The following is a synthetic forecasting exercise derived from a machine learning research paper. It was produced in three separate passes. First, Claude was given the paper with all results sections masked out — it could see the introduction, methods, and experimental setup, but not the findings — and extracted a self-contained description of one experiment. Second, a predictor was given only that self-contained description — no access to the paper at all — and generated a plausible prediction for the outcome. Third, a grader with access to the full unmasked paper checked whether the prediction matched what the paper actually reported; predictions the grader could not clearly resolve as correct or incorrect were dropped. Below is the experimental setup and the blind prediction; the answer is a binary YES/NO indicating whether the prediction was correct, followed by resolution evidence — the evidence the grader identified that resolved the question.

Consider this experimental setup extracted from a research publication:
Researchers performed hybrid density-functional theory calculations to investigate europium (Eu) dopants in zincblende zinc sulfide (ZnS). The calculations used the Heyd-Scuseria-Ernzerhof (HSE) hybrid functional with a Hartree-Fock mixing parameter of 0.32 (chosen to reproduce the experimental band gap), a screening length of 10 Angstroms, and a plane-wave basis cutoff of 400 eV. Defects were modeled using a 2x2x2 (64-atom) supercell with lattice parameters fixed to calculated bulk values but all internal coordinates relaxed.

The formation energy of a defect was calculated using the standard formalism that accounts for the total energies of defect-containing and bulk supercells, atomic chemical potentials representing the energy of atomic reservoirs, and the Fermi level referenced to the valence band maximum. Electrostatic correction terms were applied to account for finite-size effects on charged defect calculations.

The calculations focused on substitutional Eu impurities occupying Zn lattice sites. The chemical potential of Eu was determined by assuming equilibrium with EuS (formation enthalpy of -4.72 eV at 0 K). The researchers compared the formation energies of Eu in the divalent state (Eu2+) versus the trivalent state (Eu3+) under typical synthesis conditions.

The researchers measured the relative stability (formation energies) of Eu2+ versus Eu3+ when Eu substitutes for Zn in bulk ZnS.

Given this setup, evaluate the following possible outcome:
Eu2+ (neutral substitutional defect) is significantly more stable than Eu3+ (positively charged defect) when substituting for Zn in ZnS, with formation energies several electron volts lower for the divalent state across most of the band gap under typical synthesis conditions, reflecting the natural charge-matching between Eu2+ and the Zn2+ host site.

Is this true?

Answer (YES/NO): NO